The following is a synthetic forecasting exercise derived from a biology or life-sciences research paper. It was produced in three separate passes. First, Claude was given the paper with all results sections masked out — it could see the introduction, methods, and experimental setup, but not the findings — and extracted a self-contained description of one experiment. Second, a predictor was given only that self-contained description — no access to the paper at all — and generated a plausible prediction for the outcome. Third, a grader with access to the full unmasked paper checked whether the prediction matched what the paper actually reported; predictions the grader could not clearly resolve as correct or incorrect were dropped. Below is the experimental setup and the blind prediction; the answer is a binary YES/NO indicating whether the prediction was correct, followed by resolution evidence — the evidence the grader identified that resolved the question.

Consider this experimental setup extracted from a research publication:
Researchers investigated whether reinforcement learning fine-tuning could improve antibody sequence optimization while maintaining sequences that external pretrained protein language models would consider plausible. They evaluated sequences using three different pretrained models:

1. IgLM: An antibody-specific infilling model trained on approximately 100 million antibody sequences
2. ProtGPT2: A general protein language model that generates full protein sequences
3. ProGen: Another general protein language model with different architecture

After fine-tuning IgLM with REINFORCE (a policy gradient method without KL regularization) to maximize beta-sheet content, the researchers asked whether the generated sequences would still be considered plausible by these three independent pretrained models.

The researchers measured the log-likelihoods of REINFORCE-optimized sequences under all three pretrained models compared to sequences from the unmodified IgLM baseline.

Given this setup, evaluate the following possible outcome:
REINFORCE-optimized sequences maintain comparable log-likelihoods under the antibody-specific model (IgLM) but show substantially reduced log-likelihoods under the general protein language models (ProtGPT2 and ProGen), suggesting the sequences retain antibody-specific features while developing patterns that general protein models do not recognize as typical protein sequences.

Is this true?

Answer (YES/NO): NO